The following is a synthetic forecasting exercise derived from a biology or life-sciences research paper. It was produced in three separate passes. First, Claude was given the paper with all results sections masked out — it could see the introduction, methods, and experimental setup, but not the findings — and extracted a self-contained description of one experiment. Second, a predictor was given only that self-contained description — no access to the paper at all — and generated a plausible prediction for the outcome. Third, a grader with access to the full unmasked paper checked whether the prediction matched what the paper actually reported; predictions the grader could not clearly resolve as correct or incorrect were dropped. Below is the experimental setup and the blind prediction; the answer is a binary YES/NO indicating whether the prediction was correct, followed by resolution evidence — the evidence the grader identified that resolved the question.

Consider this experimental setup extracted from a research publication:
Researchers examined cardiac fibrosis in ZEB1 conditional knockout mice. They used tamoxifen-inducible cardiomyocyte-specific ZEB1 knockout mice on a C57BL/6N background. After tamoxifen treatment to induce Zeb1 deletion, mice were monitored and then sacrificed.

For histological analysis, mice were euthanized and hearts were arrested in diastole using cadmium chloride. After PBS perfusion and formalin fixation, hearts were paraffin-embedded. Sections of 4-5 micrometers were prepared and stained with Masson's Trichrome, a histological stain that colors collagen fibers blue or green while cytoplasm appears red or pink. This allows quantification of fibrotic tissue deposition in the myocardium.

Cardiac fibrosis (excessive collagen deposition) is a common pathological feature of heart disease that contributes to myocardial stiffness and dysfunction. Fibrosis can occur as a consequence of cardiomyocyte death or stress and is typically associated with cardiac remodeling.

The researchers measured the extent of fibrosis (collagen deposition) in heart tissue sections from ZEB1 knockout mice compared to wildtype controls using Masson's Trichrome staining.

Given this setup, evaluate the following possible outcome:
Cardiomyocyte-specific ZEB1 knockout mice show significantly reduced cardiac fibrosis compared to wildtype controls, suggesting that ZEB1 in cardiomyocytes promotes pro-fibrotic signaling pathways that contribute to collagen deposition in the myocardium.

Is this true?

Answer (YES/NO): NO